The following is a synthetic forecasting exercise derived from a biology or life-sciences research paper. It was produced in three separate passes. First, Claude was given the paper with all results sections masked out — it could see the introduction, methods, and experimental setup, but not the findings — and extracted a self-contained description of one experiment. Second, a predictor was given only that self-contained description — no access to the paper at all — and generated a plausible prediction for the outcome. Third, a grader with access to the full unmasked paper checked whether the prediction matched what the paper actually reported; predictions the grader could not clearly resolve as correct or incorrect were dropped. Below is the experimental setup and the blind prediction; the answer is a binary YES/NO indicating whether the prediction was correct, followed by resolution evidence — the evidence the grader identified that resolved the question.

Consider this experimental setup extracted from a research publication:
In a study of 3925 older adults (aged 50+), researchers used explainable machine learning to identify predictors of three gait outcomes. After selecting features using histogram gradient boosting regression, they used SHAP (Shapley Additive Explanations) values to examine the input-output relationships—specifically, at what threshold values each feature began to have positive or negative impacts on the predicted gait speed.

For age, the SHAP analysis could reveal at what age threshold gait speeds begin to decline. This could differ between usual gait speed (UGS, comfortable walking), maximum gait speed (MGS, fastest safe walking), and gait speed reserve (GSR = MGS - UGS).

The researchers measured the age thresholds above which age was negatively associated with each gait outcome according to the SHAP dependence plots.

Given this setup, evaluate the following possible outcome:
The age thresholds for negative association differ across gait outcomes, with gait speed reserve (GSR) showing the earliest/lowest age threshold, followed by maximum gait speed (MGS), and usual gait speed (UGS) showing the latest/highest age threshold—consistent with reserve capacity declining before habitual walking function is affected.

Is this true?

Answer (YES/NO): NO